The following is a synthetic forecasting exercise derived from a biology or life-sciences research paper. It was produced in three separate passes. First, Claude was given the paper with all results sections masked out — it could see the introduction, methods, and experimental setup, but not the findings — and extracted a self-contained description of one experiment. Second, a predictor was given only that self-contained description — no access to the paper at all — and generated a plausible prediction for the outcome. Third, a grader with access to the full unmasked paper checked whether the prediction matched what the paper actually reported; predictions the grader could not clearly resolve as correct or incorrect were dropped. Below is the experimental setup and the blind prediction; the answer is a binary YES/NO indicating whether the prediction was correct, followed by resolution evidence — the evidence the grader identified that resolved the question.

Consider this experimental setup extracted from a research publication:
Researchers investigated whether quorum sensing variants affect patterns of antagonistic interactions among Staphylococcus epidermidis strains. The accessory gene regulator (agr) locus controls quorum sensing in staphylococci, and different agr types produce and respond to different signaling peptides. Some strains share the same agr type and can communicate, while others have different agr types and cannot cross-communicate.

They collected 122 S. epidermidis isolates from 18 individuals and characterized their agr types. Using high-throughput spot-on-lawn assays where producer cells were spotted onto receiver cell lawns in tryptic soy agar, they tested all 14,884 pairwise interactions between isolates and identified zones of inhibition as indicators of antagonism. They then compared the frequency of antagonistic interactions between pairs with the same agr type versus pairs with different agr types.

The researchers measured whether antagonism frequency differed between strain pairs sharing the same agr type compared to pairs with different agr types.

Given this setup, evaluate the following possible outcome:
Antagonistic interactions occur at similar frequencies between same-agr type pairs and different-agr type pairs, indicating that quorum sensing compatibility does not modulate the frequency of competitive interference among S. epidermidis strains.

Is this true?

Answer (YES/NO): YES